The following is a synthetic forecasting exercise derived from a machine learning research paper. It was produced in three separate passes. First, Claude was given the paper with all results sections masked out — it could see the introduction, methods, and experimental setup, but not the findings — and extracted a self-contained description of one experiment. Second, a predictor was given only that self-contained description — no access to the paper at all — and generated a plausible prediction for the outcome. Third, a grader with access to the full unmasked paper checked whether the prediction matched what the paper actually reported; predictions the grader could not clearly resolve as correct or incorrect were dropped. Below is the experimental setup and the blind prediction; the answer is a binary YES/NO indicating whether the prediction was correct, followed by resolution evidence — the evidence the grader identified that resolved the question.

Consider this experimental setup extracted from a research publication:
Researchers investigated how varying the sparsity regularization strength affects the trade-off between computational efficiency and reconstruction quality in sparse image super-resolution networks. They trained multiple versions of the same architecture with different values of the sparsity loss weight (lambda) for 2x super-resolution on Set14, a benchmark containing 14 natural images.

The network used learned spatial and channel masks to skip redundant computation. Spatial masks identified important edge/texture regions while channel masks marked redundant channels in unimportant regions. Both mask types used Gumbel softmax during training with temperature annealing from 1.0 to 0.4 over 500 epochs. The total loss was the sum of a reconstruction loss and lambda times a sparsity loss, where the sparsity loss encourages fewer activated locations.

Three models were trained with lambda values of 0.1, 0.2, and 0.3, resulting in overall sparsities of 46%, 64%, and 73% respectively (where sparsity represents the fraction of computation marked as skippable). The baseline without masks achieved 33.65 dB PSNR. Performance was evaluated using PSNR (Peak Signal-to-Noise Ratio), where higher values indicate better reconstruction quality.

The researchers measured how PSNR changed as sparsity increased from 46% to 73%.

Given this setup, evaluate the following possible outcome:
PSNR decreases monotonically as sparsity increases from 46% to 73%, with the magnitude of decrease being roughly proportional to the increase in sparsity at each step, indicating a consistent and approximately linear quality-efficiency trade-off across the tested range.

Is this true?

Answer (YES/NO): NO